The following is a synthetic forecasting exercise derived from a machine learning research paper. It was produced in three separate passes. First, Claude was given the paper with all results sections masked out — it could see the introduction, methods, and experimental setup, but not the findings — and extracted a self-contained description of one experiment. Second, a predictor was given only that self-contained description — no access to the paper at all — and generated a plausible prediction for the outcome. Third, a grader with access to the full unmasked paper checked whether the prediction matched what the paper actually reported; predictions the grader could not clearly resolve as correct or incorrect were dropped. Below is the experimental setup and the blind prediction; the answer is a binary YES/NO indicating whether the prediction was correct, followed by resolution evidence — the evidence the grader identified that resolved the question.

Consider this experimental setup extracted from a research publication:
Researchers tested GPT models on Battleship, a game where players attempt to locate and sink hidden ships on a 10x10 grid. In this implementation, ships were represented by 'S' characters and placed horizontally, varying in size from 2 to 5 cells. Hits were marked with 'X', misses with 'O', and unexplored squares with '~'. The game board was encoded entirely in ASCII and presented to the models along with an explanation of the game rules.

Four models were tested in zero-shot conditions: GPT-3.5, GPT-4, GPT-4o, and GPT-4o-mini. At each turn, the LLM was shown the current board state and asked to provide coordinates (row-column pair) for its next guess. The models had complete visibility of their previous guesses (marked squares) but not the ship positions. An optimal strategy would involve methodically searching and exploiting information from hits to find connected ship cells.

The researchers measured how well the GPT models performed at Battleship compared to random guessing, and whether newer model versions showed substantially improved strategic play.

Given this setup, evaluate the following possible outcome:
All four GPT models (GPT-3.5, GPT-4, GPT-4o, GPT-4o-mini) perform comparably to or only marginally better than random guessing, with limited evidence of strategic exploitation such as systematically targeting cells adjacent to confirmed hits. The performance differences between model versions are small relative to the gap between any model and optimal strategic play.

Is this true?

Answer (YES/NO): YES